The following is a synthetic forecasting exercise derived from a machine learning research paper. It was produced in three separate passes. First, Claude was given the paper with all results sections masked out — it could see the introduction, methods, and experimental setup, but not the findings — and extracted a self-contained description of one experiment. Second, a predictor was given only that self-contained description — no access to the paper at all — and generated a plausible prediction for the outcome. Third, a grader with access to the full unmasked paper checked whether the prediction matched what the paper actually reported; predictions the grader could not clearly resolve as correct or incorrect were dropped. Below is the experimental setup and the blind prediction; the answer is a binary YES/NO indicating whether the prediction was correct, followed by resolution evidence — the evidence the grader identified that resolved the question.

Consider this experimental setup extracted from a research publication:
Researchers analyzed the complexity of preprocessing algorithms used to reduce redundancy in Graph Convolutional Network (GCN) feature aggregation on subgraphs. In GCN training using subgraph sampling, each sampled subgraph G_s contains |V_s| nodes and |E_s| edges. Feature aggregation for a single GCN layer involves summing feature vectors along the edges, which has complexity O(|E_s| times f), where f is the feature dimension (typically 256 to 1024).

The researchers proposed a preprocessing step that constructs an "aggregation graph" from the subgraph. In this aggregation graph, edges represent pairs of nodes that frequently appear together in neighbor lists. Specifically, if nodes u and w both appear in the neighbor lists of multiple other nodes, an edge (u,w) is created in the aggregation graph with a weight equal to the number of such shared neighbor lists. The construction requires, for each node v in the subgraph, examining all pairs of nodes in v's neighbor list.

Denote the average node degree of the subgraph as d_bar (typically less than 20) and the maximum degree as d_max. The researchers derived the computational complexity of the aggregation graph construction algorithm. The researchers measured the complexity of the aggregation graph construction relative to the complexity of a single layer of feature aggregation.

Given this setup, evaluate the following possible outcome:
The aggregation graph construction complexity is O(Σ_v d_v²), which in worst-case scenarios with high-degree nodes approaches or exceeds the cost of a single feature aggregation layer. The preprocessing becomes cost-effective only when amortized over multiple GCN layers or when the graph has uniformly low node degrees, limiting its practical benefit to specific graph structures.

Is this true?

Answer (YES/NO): NO